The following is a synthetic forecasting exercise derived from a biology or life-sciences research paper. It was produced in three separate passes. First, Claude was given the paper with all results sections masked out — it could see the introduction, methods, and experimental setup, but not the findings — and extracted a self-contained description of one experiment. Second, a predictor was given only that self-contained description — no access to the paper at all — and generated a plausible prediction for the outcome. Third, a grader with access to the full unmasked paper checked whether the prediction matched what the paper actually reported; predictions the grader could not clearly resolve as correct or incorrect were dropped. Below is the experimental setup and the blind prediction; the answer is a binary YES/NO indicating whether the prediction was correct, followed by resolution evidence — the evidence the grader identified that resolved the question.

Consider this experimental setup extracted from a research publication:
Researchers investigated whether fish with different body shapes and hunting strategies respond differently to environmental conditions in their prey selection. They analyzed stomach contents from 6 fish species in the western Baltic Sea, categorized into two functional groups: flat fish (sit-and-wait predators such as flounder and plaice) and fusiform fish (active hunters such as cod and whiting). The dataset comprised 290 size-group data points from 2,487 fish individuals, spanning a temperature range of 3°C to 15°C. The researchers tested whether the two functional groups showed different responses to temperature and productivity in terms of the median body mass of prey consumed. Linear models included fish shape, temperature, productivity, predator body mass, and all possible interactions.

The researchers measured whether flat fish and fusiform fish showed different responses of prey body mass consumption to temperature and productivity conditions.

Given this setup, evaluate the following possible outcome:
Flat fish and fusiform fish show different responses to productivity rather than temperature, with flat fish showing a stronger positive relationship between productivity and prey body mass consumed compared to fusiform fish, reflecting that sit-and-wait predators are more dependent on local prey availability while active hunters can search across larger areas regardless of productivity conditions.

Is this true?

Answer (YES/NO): NO